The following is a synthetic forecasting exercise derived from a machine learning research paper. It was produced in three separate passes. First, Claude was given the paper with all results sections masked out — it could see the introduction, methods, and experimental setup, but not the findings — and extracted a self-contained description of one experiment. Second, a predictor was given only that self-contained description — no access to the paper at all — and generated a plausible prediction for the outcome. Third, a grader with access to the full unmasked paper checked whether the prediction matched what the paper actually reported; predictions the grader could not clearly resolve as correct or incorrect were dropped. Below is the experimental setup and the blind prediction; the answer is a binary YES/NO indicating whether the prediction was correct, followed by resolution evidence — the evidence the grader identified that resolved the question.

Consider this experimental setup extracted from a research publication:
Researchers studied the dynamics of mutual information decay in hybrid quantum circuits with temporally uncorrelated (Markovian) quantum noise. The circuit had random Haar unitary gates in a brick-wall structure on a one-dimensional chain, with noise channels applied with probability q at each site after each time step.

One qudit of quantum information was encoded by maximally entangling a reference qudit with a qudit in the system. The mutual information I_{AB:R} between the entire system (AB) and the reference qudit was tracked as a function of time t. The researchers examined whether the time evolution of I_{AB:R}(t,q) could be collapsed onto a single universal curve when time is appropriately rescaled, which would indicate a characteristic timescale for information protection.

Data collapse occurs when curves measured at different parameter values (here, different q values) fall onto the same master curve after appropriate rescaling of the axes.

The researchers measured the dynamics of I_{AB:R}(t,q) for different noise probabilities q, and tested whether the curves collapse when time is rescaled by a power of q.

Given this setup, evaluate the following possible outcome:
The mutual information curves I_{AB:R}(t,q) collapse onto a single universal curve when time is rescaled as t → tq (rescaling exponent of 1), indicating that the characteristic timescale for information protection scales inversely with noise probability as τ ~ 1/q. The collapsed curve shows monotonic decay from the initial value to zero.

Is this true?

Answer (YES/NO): NO